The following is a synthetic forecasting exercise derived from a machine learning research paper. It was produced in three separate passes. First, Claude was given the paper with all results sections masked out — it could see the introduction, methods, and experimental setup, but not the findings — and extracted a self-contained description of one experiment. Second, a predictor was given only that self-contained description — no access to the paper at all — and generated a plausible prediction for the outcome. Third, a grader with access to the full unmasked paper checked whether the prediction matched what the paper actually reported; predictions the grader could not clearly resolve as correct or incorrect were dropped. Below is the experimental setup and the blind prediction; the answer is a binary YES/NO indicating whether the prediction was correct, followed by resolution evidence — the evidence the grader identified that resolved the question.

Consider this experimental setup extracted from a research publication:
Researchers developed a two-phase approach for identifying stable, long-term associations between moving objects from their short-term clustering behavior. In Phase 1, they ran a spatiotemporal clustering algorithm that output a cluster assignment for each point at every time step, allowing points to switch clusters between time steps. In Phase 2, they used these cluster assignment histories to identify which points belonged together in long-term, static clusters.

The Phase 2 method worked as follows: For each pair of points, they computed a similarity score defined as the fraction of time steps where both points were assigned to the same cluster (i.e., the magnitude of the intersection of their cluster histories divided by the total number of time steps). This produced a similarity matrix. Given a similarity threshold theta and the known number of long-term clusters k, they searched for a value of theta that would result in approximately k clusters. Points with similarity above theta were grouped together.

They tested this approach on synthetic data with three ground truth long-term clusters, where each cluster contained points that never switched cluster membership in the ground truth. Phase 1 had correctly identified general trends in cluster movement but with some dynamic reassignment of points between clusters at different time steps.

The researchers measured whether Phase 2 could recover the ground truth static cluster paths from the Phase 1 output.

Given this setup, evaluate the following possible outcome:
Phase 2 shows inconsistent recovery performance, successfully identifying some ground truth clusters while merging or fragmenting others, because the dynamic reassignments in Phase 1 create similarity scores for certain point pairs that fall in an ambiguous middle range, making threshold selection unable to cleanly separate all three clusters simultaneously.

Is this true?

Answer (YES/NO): NO